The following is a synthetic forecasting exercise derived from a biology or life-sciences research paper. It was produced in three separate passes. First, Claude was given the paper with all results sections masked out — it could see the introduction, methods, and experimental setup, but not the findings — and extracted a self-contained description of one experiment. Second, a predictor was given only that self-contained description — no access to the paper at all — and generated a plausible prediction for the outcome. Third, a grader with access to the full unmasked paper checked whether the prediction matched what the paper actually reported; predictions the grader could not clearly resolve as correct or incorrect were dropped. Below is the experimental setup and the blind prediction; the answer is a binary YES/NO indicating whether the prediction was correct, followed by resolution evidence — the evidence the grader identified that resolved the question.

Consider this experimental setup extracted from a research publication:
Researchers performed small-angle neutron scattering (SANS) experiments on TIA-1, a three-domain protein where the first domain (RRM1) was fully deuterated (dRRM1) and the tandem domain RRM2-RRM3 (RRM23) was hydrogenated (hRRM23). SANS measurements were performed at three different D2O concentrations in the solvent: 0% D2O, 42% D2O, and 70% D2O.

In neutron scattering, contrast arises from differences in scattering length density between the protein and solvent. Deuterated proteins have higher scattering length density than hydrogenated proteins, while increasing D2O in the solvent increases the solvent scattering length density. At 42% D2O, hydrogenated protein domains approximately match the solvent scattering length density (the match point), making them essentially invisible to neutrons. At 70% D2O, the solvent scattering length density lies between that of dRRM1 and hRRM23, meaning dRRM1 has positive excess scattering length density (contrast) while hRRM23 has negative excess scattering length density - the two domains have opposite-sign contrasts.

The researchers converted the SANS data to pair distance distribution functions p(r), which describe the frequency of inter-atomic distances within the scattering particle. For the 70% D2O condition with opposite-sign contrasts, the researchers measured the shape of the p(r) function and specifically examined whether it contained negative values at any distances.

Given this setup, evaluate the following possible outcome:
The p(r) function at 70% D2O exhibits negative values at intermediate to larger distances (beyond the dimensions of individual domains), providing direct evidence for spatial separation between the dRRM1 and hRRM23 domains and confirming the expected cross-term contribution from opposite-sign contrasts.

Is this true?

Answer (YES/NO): YES